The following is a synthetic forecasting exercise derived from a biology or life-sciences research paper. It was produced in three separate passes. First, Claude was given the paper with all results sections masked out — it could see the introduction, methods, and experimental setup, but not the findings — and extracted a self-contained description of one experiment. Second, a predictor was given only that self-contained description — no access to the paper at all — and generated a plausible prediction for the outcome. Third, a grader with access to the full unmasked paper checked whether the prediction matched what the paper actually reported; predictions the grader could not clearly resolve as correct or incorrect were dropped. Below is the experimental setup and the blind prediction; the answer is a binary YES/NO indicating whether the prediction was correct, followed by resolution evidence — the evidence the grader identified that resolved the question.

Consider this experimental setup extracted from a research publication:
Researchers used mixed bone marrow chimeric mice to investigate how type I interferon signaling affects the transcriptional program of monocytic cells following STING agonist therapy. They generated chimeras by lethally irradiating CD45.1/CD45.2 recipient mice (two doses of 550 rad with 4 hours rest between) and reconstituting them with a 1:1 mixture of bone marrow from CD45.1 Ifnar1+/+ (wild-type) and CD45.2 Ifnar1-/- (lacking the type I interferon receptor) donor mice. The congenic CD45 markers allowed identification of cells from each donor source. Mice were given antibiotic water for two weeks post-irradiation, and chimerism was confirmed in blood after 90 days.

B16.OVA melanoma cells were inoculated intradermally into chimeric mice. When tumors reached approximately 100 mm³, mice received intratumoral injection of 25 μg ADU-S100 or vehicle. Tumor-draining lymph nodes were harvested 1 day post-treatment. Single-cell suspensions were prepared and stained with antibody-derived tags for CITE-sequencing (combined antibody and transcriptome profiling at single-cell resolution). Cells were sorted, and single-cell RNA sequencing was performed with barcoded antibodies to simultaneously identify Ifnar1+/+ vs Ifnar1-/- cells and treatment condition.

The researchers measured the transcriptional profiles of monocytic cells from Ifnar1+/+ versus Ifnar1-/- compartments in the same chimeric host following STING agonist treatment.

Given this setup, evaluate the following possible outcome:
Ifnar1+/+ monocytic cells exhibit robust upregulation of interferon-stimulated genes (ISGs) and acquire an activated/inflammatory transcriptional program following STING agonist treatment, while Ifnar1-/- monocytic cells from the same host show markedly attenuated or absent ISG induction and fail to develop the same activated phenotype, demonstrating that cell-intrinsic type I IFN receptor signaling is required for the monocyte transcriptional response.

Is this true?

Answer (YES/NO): YES